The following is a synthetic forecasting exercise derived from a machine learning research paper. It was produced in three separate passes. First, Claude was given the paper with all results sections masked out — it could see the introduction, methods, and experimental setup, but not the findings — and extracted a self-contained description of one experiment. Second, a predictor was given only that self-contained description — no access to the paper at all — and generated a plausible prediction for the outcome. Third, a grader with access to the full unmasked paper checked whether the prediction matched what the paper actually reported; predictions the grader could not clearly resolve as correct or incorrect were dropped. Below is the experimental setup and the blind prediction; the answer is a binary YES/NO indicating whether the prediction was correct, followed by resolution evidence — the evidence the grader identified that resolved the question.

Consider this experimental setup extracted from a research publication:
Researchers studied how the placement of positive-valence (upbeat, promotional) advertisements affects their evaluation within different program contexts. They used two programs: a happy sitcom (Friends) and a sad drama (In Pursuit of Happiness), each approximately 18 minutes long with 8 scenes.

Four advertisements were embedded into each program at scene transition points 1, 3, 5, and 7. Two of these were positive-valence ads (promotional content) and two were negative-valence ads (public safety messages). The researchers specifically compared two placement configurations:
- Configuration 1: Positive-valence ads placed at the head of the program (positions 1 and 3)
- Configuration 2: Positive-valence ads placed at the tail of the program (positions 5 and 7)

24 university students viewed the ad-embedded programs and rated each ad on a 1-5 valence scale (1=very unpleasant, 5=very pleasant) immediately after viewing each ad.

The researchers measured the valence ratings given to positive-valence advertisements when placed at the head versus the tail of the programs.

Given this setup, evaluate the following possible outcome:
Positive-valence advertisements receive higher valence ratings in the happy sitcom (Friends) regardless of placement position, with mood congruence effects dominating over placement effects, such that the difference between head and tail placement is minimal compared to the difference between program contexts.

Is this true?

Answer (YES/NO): NO